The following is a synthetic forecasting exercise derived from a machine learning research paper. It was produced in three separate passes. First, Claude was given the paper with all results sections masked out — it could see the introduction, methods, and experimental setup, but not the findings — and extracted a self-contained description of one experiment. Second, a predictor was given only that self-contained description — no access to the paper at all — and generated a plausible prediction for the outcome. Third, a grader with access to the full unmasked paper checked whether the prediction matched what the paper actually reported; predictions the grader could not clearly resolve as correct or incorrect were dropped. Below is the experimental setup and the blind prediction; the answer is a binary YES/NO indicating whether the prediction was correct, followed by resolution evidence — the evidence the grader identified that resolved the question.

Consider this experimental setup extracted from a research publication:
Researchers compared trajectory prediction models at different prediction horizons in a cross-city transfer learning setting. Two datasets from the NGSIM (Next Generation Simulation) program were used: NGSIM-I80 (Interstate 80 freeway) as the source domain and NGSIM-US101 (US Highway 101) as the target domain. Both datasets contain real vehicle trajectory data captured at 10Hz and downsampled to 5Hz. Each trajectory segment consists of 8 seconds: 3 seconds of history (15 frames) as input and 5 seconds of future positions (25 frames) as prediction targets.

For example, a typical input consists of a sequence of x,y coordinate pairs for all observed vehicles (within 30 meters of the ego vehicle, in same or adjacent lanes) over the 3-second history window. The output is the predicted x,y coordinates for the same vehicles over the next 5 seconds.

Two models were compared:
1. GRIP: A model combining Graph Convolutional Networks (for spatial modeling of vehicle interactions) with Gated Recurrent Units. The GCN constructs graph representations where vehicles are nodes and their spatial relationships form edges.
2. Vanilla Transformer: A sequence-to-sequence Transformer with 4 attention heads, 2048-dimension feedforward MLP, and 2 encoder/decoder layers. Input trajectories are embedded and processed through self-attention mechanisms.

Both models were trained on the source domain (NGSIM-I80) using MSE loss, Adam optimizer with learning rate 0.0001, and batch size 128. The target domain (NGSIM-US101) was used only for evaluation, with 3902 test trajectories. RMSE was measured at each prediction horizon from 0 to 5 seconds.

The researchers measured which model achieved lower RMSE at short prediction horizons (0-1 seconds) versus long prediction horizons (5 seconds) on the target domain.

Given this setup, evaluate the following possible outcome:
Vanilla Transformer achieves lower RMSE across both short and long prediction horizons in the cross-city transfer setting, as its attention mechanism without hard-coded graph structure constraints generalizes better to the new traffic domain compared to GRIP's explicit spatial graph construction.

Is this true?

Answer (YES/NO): NO